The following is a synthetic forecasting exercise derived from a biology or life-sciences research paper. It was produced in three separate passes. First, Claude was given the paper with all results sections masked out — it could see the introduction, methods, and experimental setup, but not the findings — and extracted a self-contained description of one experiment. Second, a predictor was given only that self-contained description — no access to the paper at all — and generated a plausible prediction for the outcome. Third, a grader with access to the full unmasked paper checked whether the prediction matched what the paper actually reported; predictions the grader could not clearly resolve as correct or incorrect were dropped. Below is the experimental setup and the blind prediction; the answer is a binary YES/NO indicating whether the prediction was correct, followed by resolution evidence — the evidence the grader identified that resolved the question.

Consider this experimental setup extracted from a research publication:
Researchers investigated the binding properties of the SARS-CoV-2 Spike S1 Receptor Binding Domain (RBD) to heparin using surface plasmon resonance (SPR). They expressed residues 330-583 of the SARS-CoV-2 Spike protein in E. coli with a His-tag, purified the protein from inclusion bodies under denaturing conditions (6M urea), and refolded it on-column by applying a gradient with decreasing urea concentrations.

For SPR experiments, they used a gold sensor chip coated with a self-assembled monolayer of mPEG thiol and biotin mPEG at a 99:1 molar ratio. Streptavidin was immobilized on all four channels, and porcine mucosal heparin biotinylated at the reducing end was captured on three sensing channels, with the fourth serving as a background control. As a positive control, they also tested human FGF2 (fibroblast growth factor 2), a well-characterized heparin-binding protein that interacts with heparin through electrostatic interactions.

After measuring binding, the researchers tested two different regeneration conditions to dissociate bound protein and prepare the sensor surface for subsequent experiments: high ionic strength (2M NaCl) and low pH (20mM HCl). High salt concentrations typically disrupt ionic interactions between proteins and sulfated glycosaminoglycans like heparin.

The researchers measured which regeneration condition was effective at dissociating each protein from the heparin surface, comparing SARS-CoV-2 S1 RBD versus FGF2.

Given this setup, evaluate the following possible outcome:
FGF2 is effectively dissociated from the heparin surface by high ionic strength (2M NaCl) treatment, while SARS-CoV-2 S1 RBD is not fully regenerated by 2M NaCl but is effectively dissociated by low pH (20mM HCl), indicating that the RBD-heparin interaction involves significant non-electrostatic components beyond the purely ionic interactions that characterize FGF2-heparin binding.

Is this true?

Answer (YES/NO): YES